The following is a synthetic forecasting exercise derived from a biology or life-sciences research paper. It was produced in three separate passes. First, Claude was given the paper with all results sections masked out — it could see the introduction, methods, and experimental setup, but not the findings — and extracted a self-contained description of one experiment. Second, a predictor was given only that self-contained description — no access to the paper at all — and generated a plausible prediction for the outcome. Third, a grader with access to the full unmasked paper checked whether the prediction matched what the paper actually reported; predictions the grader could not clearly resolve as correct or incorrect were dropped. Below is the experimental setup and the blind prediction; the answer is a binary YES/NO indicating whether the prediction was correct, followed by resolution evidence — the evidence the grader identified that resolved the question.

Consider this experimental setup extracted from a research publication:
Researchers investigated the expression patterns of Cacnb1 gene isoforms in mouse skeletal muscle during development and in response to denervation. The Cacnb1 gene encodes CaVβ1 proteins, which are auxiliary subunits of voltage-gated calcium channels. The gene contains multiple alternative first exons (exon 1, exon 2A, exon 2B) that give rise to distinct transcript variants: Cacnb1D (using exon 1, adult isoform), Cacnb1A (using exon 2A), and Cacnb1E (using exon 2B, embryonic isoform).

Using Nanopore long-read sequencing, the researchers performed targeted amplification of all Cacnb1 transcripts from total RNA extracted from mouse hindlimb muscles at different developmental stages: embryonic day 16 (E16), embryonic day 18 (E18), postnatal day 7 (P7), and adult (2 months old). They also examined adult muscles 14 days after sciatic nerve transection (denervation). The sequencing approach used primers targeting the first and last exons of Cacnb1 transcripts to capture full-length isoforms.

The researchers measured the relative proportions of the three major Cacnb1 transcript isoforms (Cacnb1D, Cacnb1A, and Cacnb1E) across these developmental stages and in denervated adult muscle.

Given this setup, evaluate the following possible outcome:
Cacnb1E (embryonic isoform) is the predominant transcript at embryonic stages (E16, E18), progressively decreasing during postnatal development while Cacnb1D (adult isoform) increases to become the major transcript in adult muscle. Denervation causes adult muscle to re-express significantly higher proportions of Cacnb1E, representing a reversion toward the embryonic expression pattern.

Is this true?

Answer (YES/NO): NO